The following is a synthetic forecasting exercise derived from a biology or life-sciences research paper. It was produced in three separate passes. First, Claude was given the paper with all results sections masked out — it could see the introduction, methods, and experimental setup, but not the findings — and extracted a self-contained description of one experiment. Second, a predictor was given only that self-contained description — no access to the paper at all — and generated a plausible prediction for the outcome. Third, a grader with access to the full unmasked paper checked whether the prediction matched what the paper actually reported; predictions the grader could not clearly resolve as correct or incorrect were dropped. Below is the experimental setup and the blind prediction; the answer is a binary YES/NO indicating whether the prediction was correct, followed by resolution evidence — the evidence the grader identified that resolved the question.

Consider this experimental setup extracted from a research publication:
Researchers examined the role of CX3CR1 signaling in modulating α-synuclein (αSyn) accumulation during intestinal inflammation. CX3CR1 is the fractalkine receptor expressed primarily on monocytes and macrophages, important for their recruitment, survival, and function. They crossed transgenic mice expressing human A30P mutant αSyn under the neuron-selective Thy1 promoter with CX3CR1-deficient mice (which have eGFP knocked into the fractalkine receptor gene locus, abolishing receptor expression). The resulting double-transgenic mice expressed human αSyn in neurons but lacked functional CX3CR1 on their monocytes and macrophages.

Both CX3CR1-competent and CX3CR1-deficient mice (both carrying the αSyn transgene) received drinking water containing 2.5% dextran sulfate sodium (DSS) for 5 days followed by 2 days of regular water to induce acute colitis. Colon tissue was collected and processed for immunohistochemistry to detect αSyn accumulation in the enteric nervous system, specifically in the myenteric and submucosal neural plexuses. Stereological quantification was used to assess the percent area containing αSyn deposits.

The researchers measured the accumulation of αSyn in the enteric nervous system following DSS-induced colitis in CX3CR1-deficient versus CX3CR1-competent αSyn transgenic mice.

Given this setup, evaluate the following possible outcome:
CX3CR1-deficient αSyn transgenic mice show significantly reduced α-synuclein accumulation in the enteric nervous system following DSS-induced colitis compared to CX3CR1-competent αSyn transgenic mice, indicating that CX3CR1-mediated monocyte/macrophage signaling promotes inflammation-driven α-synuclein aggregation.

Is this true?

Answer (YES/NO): NO